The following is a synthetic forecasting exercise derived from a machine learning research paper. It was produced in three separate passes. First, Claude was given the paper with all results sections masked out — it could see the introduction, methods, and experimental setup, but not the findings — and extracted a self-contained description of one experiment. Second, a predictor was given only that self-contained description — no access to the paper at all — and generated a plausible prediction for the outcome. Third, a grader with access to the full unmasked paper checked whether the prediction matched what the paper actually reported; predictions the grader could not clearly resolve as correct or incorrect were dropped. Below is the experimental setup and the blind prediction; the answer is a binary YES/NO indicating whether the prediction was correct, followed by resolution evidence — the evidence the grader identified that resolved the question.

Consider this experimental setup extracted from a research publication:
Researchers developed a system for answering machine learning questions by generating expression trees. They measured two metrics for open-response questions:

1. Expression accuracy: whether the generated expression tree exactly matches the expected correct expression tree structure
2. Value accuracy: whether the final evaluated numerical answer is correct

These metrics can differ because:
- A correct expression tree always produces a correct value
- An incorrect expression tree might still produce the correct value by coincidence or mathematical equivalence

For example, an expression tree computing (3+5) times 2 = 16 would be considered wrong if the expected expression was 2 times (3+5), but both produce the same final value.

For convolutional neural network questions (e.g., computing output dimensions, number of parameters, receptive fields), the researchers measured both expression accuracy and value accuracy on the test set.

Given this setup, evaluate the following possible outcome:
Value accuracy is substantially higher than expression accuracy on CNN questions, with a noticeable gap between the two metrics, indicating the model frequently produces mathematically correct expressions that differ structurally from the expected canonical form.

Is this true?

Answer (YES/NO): NO